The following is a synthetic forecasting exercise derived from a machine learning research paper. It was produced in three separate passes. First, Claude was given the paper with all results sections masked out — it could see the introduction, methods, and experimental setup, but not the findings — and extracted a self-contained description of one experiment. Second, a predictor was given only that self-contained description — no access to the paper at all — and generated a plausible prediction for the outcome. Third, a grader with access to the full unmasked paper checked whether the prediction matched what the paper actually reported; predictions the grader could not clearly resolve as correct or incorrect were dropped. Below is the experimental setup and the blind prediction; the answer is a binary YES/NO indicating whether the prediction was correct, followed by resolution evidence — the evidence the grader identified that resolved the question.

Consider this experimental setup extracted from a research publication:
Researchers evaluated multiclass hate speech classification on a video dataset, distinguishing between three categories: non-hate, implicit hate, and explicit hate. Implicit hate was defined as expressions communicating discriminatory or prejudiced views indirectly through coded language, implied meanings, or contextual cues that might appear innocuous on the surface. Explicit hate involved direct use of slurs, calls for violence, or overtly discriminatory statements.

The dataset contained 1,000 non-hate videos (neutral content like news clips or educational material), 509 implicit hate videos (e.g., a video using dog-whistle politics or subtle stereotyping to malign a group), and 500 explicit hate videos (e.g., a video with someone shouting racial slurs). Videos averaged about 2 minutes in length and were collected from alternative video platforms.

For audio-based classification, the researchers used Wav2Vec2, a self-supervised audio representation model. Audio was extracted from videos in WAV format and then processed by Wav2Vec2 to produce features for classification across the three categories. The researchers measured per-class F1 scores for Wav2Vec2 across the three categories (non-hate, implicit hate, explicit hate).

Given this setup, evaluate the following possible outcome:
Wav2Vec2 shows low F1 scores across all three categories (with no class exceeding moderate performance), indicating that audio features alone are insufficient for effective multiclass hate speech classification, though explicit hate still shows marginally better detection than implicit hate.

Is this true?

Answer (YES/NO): NO